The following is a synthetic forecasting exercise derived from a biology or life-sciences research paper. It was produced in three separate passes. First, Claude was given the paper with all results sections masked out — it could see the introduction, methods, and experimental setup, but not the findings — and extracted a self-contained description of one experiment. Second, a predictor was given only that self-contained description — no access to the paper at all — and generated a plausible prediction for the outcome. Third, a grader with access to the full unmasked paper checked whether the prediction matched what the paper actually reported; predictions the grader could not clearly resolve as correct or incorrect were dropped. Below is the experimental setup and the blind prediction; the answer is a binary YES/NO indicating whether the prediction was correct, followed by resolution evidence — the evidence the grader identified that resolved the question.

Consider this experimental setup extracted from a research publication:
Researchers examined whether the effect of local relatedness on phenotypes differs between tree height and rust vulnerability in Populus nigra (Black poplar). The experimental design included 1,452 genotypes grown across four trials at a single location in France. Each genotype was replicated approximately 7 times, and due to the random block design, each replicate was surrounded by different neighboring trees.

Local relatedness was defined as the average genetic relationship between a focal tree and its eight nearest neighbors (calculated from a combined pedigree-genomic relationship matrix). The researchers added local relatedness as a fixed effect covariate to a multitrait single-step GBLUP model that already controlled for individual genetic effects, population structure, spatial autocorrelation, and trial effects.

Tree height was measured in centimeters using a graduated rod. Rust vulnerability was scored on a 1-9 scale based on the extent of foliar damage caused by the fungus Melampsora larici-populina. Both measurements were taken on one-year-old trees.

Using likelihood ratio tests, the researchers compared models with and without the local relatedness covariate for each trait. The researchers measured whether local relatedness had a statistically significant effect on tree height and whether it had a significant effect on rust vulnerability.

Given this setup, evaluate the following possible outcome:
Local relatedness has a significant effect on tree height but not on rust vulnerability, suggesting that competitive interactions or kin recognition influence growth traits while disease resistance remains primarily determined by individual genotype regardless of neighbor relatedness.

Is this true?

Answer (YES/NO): NO